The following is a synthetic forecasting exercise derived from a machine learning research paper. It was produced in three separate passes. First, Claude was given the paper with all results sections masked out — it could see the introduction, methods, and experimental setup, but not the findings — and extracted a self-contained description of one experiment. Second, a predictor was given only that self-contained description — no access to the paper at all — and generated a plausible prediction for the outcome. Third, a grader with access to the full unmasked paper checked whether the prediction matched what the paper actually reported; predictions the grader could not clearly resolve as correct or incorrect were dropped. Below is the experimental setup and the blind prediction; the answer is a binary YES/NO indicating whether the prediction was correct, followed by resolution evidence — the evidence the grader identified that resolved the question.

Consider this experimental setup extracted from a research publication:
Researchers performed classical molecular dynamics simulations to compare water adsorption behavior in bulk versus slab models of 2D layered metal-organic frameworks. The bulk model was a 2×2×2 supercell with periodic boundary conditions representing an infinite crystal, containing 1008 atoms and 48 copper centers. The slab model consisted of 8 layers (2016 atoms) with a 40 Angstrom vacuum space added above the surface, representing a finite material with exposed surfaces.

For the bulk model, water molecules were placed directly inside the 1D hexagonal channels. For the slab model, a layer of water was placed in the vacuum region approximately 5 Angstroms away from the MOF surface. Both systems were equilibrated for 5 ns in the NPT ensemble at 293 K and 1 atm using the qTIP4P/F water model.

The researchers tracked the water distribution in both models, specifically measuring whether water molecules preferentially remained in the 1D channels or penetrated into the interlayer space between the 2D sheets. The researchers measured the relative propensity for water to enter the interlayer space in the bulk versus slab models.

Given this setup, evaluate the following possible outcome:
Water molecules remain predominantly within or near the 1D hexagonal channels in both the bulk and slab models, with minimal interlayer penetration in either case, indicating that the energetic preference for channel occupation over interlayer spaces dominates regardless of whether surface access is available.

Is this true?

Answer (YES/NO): NO